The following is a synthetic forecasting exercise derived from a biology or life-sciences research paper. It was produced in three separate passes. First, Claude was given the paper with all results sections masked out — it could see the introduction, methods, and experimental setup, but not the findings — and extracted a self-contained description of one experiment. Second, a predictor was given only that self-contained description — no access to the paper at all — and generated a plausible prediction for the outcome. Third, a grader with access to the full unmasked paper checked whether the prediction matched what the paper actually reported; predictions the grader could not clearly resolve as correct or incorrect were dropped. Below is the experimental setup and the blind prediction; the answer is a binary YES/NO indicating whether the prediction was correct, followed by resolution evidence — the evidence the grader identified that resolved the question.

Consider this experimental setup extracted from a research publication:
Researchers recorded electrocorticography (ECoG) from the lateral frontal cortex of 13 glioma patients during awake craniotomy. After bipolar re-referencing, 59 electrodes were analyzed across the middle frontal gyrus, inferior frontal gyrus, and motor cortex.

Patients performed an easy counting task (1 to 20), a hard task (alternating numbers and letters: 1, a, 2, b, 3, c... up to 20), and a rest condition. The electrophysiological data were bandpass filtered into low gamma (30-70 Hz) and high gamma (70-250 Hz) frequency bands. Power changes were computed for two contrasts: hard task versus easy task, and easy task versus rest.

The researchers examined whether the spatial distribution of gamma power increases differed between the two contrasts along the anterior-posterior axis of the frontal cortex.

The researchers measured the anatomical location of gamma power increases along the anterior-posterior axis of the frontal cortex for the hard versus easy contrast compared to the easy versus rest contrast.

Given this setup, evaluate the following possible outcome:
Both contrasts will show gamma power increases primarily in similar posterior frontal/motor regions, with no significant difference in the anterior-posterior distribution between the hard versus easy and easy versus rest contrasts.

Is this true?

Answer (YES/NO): NO